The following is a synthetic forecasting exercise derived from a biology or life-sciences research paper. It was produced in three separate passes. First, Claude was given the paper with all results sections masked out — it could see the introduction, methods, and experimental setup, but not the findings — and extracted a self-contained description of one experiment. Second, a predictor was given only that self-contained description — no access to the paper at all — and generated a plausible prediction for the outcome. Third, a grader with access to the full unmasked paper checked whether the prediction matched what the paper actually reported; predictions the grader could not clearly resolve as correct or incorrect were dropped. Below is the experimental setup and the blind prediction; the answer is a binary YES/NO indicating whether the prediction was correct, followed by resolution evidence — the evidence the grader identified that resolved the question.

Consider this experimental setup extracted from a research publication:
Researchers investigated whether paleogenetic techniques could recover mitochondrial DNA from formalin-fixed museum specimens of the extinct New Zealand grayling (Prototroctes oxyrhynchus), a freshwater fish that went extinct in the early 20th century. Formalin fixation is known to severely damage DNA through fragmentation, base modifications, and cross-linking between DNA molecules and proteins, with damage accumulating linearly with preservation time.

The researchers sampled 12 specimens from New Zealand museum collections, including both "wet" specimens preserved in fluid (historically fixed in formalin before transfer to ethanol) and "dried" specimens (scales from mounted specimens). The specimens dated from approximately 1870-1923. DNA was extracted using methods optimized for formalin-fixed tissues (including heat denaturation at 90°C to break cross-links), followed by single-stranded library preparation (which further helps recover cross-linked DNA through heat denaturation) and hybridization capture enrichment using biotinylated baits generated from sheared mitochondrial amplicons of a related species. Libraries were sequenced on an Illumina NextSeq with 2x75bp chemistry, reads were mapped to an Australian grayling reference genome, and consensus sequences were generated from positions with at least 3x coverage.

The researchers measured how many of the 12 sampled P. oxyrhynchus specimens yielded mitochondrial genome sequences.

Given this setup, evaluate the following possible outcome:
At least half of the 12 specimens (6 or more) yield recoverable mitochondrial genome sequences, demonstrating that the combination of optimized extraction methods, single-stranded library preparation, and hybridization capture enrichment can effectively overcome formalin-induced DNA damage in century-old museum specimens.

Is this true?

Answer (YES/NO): NO